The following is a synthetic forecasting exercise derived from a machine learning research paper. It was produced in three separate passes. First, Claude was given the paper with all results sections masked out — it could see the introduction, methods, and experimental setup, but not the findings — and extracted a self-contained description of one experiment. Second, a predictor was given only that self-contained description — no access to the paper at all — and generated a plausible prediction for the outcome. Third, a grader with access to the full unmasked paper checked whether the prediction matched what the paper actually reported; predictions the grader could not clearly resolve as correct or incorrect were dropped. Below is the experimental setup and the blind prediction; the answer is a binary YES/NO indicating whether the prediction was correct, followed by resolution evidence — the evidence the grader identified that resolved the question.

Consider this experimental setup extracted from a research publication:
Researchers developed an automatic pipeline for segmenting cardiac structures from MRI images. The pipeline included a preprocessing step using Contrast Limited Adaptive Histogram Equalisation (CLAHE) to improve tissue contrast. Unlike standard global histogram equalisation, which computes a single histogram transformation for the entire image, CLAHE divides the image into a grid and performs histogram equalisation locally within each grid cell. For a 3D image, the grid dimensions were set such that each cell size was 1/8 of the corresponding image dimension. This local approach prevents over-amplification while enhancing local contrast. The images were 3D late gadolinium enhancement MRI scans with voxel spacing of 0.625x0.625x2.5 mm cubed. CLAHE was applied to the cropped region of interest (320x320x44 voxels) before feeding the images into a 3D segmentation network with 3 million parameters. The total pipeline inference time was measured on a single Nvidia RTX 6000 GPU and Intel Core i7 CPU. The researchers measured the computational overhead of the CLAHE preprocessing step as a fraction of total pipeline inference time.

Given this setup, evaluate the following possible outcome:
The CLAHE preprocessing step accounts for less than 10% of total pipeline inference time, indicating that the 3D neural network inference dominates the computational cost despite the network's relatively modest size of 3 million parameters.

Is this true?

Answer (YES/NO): YES